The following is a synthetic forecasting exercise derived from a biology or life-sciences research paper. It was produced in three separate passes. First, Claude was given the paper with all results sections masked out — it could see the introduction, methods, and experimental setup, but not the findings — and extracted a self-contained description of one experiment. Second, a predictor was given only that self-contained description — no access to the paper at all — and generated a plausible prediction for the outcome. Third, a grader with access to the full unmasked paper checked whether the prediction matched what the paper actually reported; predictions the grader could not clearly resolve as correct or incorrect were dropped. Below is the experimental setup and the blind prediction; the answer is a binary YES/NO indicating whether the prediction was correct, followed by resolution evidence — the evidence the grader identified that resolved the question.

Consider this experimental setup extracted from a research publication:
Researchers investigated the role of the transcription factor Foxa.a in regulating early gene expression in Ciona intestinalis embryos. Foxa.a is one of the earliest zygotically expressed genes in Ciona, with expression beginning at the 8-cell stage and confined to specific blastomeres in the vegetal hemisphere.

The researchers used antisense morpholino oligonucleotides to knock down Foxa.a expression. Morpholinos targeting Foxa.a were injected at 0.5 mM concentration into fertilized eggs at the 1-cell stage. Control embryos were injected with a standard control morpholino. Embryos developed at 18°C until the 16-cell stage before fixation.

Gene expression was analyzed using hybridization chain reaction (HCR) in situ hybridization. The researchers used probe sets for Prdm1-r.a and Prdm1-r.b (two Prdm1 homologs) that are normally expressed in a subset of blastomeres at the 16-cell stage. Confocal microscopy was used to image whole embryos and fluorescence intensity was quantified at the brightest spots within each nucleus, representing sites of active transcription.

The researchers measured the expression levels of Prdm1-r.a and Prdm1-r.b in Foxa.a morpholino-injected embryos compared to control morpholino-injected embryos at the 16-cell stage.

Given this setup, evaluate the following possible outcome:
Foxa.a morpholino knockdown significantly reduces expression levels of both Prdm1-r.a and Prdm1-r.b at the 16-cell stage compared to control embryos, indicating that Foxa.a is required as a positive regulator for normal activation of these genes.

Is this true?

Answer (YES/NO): YES